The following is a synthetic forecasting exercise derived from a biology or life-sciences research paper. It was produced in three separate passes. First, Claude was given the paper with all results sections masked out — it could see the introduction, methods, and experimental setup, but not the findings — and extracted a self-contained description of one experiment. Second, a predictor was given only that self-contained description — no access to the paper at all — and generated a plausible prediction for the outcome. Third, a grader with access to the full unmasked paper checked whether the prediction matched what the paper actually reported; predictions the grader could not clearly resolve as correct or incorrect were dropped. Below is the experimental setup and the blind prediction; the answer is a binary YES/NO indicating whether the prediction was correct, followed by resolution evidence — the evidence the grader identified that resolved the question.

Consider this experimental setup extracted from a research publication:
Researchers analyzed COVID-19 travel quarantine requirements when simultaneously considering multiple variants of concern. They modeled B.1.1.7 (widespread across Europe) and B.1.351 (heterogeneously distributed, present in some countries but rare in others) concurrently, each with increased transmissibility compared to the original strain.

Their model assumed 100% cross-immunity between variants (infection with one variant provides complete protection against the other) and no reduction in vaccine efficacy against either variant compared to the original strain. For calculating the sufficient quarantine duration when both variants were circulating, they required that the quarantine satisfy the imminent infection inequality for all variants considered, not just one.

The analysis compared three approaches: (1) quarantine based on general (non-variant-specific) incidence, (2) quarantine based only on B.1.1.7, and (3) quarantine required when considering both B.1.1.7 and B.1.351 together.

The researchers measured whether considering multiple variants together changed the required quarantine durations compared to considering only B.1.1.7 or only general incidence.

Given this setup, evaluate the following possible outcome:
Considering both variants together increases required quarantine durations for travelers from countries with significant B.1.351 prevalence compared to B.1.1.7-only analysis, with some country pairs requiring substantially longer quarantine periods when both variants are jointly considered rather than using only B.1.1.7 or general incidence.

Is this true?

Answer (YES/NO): YES